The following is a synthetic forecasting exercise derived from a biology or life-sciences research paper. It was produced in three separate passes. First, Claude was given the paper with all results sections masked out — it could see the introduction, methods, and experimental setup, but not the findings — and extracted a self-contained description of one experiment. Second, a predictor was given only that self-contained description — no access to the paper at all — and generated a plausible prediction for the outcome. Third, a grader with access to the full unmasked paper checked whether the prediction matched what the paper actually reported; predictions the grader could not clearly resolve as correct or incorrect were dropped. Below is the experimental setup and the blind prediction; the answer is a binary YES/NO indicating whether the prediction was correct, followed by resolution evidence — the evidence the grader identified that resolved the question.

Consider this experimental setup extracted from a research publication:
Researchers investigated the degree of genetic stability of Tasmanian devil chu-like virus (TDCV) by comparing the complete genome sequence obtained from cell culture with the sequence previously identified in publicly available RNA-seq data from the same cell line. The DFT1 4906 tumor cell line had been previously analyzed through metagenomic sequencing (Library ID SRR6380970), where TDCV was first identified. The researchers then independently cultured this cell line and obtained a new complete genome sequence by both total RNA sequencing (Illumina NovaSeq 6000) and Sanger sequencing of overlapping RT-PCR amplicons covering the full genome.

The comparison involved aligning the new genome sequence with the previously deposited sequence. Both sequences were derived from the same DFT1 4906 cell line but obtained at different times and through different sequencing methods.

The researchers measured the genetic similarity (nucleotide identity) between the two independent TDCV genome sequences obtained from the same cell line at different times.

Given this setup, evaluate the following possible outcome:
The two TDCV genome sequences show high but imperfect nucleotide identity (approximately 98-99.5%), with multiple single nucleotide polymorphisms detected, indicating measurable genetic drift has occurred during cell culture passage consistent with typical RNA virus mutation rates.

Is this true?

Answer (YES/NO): NO